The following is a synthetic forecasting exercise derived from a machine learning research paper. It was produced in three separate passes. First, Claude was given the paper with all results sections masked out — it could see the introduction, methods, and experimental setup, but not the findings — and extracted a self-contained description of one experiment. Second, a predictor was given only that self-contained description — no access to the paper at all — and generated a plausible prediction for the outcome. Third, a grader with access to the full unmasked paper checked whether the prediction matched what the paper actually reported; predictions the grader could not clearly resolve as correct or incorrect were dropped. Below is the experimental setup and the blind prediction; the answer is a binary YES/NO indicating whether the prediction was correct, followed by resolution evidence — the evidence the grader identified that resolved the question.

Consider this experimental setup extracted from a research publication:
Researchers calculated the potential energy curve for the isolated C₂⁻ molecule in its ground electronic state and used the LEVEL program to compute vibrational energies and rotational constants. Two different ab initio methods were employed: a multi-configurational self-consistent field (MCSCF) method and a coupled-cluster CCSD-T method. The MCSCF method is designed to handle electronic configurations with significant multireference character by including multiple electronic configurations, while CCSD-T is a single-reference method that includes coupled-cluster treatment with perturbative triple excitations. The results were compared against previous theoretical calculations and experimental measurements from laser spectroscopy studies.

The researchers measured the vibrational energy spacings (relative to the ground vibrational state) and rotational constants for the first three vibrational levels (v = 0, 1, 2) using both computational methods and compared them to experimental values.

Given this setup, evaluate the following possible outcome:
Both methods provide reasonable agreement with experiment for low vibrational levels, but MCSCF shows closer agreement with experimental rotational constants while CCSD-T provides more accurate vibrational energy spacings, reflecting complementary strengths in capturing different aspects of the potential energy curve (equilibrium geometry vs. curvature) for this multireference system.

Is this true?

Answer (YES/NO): NO